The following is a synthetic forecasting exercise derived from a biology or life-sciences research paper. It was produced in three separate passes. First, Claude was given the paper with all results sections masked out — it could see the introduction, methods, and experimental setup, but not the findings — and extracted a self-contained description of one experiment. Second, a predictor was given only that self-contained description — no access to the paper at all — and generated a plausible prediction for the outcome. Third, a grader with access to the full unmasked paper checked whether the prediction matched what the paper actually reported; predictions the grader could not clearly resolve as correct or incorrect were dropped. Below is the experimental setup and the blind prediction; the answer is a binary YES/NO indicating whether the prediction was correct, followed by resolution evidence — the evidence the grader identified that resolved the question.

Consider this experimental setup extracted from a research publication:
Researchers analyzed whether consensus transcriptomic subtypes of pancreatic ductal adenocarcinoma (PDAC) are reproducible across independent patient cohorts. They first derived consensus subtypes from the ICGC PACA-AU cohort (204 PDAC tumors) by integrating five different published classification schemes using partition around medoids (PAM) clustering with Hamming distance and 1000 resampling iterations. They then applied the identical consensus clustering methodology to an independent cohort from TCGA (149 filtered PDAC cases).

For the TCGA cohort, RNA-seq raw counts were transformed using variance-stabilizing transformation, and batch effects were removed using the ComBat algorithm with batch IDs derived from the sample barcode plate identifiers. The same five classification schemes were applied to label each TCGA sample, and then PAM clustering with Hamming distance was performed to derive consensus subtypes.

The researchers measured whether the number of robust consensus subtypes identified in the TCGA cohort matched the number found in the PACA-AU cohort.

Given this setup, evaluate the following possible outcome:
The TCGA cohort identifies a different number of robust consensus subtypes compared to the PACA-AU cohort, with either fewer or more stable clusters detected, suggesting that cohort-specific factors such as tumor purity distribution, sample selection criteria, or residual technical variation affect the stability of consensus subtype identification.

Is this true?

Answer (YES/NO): NO